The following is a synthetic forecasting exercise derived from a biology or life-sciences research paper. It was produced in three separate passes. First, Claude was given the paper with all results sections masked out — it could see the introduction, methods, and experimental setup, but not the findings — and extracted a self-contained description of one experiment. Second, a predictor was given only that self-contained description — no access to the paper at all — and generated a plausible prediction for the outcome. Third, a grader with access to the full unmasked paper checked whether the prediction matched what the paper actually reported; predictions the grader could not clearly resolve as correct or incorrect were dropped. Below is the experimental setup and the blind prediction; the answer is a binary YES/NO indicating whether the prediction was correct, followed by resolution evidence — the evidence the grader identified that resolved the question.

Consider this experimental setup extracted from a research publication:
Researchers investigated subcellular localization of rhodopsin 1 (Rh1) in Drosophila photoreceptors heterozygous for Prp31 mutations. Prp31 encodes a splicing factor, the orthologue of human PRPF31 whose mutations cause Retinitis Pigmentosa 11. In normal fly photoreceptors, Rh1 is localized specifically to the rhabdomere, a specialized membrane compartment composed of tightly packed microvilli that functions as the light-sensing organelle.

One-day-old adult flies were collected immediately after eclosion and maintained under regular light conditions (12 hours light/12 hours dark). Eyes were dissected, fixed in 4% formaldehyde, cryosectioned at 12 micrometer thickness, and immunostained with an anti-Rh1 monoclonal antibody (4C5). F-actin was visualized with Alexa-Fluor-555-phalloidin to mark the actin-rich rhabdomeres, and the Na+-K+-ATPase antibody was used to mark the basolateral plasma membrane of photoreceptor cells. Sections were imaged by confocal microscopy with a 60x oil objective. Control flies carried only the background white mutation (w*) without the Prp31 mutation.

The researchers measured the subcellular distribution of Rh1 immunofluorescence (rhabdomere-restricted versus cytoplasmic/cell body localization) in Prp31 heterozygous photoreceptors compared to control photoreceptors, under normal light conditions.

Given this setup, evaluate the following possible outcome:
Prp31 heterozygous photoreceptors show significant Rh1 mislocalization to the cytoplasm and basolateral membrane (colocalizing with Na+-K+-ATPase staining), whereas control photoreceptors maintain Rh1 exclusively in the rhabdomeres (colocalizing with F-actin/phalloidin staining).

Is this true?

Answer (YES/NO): NO